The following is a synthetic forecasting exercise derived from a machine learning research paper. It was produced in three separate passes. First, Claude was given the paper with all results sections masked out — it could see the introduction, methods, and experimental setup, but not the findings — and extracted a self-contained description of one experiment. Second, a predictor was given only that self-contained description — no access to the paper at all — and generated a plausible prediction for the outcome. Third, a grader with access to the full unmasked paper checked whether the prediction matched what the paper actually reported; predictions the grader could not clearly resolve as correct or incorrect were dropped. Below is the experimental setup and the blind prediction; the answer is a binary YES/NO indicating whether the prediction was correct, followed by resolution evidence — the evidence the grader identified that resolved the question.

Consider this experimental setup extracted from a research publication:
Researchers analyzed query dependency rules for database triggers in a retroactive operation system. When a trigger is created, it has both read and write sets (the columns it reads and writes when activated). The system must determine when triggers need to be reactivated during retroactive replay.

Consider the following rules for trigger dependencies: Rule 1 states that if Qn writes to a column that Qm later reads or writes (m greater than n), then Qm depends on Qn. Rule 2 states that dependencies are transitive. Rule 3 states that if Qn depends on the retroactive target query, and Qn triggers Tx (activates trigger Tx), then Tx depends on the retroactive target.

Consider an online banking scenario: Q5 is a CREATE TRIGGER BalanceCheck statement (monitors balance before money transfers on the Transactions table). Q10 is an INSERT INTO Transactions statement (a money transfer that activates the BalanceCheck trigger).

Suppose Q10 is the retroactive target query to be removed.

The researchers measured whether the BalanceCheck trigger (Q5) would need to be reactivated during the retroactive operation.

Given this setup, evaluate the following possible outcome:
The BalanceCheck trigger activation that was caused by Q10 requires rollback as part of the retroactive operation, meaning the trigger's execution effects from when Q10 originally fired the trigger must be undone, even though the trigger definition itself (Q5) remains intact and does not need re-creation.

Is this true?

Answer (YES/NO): NO